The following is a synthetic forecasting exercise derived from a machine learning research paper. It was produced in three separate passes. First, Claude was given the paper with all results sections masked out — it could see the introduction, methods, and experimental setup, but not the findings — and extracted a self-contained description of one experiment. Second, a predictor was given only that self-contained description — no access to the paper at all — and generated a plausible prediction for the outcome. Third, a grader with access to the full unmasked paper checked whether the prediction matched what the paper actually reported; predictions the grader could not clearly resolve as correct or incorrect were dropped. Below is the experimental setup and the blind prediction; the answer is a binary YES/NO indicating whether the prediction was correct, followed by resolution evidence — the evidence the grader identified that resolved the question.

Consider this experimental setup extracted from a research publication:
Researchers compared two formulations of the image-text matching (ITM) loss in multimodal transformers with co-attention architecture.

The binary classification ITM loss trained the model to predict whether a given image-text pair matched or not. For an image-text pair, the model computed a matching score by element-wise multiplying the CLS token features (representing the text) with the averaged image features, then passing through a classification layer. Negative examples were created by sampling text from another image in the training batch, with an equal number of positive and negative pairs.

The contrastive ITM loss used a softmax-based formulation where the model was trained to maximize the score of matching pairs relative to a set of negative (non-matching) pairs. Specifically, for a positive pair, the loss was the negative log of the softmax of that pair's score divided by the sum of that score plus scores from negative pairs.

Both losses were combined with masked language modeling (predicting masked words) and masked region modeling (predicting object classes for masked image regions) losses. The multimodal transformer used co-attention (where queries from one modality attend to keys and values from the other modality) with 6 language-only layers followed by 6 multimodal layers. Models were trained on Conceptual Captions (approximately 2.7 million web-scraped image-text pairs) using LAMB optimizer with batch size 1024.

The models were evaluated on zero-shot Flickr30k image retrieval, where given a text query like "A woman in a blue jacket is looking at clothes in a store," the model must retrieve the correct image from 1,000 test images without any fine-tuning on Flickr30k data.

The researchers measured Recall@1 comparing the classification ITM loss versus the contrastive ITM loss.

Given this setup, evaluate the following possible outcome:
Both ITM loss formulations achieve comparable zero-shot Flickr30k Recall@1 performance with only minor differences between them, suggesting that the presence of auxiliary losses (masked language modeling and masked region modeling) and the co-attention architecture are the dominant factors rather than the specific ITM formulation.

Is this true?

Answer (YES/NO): YES